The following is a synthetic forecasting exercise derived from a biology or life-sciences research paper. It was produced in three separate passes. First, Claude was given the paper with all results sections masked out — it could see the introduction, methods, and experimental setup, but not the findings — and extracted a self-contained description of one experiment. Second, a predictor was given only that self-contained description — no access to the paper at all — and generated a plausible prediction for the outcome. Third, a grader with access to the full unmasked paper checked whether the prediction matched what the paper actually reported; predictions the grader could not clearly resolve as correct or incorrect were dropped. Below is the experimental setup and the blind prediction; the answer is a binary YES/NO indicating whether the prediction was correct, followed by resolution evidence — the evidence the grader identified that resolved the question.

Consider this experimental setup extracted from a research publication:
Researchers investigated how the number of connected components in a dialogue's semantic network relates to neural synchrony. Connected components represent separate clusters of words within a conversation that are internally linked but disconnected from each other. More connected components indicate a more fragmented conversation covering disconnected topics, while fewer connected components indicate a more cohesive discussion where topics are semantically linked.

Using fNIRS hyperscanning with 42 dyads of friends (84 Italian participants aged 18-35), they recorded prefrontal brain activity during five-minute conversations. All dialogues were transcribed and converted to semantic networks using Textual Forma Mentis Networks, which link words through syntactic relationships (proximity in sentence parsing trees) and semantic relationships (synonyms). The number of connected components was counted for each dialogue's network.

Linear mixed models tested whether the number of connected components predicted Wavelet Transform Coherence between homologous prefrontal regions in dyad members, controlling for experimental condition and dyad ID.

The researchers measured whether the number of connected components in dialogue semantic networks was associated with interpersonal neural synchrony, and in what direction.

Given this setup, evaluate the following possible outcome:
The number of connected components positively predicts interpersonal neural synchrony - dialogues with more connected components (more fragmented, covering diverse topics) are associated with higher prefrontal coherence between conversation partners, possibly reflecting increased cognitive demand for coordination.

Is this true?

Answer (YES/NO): YES